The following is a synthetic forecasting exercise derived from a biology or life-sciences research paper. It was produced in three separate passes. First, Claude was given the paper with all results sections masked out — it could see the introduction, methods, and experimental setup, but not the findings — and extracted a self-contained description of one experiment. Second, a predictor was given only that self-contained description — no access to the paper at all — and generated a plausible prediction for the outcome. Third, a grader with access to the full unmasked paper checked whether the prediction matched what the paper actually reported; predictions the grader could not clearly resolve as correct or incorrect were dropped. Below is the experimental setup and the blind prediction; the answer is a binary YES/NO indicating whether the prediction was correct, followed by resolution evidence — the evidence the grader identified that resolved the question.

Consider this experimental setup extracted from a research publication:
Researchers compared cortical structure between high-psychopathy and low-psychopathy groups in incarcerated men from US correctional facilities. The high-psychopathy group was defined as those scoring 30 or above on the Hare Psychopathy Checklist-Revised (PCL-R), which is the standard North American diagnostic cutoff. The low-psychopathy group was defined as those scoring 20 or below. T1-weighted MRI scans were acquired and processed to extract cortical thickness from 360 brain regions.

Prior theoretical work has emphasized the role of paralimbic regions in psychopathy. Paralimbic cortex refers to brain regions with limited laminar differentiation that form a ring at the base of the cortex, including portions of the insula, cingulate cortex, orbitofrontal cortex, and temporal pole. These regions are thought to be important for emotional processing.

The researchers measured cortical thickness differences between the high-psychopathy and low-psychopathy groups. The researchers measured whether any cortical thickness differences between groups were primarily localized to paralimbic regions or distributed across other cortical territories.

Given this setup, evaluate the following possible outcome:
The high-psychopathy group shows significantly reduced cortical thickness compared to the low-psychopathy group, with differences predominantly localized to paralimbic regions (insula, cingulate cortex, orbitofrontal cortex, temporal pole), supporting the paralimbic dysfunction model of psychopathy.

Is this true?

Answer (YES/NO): NO